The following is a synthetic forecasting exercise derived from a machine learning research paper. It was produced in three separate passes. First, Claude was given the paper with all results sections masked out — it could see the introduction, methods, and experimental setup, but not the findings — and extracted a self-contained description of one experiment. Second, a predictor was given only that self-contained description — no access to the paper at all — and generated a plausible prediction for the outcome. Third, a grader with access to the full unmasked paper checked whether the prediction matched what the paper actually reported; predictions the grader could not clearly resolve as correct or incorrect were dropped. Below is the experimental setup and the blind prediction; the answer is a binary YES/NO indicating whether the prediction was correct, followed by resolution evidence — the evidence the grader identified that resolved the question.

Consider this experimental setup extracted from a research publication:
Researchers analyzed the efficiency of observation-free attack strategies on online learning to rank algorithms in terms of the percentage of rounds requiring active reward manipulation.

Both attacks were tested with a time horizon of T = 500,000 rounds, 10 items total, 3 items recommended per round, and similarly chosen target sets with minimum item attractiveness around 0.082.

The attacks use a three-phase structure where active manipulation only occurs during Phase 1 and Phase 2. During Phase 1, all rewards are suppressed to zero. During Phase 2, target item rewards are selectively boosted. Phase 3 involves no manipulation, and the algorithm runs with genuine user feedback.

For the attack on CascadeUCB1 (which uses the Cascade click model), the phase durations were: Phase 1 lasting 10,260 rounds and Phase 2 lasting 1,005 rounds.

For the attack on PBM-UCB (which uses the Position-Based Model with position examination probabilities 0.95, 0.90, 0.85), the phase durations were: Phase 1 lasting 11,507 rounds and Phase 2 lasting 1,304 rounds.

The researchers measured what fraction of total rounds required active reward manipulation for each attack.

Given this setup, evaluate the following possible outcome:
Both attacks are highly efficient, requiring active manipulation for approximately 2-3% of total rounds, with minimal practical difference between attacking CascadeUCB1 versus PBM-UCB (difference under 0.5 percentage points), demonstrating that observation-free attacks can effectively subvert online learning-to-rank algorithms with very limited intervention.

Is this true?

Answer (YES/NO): YES